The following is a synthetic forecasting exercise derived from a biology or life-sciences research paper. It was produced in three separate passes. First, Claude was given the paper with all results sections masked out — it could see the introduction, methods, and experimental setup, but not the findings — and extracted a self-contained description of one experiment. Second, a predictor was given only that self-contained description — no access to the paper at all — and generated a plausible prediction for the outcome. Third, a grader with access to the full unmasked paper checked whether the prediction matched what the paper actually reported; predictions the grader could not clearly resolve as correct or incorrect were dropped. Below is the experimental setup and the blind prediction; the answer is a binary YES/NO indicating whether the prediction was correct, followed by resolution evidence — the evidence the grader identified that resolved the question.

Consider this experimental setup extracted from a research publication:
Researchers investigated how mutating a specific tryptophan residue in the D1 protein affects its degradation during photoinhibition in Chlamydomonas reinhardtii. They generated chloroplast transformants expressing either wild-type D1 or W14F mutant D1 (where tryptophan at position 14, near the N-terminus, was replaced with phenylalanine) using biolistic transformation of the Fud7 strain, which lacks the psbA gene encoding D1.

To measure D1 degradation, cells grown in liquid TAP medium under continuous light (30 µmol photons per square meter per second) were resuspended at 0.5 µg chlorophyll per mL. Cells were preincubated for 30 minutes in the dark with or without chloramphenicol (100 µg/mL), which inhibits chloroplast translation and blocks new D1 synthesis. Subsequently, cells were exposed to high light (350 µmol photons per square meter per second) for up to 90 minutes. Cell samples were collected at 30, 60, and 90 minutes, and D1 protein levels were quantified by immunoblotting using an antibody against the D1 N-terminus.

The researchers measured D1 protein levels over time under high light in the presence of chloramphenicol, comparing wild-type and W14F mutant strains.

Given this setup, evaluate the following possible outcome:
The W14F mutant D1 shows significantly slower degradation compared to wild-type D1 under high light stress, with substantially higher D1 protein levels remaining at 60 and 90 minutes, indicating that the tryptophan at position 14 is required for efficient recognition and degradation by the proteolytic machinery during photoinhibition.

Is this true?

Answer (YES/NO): NO